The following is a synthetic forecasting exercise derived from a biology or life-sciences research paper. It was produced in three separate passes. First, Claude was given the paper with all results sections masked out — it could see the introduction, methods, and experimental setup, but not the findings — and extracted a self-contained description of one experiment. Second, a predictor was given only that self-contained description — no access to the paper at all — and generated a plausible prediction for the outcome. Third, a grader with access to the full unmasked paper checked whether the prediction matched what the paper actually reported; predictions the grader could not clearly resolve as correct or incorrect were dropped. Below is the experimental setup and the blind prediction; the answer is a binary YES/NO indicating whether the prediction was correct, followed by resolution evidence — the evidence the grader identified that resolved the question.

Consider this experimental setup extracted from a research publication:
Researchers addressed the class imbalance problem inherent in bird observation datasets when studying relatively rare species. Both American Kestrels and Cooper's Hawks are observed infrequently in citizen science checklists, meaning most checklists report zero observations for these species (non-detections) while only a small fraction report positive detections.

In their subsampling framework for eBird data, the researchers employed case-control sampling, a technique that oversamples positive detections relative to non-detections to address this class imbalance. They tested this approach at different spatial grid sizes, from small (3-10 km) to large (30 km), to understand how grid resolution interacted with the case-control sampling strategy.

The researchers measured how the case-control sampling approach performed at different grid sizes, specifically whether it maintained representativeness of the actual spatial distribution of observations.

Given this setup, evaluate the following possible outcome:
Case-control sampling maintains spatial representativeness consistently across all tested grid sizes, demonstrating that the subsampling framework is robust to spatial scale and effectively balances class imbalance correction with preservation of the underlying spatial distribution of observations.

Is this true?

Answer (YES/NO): NO